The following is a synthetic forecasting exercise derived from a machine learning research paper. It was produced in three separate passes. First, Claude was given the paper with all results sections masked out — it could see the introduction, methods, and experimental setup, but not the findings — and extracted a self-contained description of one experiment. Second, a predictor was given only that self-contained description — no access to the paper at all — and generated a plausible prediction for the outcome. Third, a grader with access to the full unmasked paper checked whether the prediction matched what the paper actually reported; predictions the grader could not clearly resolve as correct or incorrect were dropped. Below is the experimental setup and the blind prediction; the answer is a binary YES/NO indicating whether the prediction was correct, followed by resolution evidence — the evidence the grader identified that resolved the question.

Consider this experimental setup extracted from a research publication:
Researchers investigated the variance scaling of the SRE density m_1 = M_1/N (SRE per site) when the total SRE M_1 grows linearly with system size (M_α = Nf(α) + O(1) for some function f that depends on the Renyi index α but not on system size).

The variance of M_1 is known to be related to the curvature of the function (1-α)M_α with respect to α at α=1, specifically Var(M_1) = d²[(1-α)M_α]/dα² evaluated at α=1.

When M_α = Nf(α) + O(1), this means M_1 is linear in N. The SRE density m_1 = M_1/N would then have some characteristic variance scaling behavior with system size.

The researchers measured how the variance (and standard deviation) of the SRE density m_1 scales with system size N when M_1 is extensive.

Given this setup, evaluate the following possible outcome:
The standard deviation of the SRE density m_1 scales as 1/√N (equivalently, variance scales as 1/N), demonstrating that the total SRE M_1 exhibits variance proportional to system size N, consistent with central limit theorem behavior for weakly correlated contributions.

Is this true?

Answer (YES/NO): YES